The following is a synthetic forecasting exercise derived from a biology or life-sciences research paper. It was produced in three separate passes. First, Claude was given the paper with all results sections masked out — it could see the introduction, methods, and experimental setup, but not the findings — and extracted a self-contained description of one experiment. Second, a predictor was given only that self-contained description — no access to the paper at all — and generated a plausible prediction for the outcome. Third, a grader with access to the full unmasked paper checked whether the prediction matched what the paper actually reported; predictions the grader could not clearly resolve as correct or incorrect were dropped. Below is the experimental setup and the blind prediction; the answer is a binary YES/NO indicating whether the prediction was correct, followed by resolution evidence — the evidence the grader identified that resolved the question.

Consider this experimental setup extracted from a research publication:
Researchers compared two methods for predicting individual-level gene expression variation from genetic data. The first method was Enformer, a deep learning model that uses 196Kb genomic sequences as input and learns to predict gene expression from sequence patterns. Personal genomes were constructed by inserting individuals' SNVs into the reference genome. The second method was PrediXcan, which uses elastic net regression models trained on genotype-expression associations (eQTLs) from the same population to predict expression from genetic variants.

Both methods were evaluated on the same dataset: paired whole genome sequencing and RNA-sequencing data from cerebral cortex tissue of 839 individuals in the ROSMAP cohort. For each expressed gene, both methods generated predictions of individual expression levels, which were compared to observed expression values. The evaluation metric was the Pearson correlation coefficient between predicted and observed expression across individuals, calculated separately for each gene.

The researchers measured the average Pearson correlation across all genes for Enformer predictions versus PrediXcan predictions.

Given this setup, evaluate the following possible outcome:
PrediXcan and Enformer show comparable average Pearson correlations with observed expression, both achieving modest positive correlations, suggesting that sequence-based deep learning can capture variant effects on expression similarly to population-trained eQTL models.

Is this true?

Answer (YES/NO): NO